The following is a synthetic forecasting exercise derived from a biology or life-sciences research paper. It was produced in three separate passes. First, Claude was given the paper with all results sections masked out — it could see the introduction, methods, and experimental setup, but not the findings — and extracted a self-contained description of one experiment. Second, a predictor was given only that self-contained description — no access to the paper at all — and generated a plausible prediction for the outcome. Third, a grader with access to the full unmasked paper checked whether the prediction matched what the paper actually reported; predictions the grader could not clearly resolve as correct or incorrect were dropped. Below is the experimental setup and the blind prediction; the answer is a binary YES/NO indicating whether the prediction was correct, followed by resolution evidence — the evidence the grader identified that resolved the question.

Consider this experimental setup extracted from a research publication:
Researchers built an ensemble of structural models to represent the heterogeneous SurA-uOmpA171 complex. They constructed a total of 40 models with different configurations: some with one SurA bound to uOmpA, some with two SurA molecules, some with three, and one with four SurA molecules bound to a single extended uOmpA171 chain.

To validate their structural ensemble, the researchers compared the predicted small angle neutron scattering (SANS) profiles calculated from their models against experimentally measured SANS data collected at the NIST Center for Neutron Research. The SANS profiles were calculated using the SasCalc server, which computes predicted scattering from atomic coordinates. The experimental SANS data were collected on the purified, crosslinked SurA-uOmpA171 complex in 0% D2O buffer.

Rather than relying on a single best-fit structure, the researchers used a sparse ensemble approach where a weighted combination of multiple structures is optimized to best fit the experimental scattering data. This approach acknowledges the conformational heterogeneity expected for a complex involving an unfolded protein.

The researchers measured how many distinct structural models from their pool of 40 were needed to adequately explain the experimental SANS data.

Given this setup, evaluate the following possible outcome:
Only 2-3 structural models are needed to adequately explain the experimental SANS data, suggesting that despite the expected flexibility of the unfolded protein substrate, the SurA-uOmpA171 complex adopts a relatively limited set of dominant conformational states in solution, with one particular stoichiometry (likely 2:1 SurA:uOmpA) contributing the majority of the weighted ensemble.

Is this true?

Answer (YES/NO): NO